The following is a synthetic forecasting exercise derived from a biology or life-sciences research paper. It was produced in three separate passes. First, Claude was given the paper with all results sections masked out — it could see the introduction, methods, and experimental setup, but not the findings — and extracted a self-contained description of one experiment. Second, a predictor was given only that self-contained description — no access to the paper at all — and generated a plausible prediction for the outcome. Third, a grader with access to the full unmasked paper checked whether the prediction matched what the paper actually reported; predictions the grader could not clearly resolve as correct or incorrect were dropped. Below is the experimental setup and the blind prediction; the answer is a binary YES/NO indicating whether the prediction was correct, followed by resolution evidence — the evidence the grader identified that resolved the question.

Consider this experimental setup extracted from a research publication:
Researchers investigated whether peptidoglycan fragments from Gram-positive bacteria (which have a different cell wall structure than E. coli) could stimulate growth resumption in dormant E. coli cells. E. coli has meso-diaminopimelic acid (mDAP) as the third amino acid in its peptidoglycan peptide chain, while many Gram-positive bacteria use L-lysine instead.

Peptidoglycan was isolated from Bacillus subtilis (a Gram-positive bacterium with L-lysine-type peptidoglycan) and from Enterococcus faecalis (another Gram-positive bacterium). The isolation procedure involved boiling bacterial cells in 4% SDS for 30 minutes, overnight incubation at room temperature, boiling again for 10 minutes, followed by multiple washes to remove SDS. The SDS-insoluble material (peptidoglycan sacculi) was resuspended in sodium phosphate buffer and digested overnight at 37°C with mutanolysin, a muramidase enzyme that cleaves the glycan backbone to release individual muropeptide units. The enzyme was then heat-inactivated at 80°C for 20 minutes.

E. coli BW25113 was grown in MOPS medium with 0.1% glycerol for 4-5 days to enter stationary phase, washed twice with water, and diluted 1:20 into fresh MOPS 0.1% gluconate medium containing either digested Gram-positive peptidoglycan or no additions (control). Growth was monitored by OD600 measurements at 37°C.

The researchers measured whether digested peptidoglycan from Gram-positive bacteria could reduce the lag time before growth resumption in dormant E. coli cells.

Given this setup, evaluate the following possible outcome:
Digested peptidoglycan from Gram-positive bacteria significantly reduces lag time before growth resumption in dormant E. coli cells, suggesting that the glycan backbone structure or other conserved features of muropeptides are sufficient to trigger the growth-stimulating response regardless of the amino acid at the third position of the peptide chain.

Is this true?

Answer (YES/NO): YES